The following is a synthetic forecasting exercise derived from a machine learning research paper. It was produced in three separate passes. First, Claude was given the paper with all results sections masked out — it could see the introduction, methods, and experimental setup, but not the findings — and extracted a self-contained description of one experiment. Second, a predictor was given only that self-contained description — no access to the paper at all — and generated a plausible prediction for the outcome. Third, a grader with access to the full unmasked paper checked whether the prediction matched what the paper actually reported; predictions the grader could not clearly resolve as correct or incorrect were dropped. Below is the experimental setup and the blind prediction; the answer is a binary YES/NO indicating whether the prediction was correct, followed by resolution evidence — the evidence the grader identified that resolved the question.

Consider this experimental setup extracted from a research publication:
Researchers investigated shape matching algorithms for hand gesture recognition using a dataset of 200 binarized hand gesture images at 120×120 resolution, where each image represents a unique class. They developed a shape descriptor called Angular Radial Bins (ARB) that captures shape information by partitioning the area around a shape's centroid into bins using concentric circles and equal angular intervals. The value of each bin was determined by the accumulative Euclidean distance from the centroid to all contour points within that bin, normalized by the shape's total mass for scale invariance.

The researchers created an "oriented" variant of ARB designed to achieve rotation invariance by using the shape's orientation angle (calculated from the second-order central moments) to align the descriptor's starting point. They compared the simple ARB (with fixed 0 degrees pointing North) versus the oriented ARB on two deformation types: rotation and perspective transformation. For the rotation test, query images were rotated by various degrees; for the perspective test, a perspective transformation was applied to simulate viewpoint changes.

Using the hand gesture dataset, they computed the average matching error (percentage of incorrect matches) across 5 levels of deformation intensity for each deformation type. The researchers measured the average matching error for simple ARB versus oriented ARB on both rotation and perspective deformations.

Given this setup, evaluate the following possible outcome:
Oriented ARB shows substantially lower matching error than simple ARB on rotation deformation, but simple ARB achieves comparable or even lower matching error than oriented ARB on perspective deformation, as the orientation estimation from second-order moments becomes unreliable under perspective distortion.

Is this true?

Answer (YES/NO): YES